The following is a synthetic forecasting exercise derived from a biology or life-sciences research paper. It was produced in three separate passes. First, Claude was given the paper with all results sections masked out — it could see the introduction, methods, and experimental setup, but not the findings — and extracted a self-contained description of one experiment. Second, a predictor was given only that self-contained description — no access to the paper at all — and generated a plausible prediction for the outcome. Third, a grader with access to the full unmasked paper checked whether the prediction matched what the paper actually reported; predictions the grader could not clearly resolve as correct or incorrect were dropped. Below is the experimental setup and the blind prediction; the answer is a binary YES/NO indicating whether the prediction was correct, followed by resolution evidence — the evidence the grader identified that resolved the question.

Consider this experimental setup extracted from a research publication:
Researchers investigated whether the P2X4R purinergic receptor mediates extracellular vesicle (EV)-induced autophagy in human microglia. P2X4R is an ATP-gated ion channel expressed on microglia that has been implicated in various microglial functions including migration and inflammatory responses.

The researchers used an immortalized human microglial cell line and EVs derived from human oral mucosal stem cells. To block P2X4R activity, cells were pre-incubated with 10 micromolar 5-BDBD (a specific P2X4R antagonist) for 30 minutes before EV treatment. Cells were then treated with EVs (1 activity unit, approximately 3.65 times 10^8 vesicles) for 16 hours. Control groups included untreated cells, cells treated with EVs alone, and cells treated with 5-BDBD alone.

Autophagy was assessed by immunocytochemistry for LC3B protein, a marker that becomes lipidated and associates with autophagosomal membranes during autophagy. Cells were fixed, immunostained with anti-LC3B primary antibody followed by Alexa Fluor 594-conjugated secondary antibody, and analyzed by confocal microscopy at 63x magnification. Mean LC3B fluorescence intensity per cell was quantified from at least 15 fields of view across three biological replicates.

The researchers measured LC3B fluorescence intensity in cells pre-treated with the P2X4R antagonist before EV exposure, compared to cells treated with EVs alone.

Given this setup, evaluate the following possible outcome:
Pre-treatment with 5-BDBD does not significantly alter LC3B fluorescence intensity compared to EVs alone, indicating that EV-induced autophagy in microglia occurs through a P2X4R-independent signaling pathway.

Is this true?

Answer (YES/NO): NO